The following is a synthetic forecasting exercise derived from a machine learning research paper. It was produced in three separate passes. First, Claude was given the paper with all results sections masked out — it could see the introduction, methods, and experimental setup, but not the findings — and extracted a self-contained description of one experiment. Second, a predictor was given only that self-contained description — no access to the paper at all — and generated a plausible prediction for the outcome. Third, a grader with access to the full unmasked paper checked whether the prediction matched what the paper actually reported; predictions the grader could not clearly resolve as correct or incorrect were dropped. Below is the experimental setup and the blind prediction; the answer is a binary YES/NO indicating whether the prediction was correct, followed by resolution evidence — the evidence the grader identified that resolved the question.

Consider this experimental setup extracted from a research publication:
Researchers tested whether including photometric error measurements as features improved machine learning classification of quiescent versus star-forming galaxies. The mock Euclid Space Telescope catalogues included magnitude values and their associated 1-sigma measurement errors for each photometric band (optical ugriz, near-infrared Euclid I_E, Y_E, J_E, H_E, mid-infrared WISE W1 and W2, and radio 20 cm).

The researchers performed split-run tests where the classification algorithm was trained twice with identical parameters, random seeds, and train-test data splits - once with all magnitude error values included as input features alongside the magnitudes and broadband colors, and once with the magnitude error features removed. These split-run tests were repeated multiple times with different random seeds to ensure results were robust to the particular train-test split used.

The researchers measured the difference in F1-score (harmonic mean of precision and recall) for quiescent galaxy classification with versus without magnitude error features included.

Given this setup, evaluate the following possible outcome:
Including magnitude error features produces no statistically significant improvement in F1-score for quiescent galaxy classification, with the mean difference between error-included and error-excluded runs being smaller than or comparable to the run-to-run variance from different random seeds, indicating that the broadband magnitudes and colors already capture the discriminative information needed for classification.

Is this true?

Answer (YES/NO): NO